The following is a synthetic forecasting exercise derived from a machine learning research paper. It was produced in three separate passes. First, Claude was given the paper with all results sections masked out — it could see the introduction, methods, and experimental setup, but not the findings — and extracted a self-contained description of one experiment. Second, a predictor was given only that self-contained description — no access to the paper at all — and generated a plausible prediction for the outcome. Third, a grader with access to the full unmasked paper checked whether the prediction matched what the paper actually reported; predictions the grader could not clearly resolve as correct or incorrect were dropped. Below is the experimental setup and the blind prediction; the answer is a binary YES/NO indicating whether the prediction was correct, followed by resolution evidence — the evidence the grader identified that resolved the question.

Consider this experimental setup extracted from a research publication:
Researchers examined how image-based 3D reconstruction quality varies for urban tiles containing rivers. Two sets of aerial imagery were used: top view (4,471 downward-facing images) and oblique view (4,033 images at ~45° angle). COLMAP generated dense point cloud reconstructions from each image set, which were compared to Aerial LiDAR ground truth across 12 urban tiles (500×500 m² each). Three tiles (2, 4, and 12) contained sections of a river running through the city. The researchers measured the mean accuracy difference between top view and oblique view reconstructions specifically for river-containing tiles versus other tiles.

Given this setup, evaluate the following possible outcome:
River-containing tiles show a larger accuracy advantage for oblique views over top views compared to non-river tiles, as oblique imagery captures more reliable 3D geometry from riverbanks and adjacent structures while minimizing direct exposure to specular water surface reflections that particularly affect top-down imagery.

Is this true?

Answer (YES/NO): YES